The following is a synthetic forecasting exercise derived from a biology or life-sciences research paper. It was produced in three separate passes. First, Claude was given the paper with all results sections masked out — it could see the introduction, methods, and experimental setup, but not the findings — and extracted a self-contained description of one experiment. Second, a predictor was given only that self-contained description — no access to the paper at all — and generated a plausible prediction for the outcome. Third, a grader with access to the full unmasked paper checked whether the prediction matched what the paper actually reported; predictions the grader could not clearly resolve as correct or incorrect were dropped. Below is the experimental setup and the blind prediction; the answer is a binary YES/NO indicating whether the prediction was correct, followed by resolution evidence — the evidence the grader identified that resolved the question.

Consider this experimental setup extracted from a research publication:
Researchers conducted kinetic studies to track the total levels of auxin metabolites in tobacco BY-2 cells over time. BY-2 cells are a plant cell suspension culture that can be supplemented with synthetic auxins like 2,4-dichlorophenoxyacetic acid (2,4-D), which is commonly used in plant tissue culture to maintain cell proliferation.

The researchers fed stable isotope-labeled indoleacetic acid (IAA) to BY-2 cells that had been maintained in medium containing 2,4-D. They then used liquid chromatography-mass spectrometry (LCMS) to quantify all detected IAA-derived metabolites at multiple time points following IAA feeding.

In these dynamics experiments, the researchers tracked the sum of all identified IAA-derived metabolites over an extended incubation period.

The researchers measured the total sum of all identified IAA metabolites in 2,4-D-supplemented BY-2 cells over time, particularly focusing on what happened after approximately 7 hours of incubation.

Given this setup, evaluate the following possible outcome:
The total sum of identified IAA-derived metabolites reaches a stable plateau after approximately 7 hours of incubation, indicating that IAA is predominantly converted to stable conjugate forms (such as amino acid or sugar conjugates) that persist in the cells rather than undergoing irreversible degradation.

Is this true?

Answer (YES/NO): NO